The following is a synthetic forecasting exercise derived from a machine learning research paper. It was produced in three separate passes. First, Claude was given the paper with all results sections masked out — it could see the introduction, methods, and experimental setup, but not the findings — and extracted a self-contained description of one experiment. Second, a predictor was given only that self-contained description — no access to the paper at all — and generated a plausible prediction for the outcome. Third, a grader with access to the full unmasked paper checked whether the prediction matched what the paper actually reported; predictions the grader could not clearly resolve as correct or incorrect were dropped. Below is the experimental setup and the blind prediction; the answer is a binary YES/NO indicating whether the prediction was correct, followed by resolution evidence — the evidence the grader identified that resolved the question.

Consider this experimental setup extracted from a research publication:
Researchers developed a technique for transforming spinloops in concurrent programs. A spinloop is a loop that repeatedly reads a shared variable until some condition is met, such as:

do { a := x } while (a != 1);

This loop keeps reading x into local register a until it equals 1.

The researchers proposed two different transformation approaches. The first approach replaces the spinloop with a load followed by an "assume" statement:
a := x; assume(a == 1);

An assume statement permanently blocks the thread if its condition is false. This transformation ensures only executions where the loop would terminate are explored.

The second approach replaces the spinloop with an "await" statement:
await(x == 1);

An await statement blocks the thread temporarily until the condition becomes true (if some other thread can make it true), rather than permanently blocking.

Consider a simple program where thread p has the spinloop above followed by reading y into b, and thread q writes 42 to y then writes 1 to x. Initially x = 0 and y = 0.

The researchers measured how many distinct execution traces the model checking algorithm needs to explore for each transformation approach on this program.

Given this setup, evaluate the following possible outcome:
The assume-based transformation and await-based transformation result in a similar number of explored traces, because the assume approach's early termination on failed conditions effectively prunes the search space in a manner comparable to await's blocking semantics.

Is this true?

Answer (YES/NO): NO